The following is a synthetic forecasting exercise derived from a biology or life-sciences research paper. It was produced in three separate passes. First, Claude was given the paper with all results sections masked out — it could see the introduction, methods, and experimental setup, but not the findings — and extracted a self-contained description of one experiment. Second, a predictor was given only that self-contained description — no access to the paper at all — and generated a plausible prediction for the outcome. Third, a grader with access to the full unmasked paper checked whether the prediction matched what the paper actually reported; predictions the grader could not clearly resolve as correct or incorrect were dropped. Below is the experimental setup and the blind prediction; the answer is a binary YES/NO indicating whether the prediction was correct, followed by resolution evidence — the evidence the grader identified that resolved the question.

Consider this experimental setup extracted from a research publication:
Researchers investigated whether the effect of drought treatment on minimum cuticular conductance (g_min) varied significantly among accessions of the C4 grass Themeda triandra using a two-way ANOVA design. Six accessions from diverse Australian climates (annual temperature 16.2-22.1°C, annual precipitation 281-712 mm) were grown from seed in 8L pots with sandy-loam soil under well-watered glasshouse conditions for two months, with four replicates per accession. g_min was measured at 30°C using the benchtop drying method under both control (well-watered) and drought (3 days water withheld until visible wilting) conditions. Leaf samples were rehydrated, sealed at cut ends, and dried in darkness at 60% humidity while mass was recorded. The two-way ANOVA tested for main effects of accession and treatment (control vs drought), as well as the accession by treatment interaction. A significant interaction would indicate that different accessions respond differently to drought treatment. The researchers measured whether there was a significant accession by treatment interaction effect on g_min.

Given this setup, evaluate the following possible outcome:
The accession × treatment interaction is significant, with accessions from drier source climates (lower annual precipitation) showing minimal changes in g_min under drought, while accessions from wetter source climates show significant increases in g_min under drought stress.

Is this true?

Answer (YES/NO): NO